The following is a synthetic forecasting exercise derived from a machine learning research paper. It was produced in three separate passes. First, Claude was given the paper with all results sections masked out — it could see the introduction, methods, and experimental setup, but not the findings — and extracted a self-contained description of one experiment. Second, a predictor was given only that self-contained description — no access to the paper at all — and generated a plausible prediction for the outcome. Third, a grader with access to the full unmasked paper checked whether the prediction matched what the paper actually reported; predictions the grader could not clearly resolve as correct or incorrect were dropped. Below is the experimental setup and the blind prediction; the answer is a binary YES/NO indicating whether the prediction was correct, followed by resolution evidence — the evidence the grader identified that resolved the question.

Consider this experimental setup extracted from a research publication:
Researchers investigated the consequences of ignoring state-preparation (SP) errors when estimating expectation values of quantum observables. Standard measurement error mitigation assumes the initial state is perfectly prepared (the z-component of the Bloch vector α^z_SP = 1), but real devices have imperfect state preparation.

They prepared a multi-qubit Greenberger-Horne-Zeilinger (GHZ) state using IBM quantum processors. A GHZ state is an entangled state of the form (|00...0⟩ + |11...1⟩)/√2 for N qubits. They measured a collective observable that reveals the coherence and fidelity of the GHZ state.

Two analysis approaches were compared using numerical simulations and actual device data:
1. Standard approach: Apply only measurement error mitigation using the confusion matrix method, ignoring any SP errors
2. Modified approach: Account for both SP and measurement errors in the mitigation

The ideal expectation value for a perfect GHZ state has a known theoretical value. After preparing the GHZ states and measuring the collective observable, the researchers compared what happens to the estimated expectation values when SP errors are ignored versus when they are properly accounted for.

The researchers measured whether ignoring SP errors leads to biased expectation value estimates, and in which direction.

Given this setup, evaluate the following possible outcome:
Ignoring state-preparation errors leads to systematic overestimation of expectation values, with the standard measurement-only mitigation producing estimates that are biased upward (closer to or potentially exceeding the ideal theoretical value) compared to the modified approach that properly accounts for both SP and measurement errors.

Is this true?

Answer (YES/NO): YES